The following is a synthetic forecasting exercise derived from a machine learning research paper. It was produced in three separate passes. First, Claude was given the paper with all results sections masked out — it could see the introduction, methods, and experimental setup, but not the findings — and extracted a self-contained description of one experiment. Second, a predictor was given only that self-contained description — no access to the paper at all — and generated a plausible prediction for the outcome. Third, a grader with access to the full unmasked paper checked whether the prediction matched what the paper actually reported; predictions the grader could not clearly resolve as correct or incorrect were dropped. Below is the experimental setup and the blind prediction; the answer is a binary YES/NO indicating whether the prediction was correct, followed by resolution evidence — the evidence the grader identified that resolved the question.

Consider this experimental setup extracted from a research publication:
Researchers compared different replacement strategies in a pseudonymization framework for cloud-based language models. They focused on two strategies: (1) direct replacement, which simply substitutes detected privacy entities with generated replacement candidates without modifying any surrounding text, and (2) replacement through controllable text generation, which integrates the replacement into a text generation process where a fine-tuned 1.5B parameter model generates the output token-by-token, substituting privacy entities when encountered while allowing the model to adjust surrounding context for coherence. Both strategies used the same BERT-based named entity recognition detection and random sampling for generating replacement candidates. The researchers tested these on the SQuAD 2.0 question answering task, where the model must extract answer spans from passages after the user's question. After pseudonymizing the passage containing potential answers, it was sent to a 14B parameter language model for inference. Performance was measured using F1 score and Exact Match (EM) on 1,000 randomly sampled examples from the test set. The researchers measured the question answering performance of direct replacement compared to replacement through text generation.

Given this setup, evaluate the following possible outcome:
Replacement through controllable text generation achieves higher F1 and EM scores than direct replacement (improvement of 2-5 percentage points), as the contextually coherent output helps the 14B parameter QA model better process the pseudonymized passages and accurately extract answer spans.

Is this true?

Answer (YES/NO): NO